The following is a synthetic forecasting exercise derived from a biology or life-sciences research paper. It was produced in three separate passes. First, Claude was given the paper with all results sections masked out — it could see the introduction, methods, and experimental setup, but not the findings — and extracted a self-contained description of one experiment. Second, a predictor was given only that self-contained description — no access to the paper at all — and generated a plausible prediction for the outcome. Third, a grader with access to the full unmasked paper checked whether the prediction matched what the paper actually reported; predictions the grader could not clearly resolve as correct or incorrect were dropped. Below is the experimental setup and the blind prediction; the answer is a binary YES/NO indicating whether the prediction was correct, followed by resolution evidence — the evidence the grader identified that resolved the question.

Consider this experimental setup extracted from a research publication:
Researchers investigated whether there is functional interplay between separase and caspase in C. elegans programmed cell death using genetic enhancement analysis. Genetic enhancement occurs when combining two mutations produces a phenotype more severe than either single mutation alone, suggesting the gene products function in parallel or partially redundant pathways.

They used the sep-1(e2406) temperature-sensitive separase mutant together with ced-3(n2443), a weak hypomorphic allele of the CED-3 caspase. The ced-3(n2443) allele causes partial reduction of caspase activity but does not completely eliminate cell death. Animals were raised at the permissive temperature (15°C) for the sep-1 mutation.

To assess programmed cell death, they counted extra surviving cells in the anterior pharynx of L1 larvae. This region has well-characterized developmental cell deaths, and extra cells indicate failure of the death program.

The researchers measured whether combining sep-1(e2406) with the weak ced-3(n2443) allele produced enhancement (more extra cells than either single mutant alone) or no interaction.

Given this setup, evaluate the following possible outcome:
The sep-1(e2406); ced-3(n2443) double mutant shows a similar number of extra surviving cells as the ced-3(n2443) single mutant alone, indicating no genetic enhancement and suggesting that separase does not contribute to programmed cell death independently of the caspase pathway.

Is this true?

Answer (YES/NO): NO